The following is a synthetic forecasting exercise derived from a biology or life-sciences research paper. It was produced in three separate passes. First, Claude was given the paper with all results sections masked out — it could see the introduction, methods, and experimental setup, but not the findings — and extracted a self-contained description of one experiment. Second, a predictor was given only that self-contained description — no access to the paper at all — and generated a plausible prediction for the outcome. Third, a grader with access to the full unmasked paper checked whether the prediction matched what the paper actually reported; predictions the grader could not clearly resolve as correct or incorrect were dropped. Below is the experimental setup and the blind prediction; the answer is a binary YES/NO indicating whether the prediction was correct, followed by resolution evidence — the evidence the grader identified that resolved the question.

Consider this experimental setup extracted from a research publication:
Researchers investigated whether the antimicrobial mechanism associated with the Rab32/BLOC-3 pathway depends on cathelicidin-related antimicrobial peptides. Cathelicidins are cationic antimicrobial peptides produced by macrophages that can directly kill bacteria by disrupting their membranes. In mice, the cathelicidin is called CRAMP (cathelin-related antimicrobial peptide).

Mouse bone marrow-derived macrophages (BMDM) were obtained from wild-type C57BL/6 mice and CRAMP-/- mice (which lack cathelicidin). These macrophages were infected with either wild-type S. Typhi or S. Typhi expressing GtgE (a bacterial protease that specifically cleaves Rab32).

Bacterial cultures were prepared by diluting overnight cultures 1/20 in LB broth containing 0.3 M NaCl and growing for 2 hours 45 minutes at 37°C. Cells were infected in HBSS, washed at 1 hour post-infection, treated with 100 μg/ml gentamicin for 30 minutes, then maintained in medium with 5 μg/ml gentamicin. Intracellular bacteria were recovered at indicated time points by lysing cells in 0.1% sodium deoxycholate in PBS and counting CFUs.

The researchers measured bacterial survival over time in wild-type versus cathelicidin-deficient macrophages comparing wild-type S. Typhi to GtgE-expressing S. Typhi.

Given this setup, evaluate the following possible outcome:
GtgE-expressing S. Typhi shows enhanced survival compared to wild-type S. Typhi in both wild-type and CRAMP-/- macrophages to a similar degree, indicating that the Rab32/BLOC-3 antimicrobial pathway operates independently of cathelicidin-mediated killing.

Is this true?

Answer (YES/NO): YES